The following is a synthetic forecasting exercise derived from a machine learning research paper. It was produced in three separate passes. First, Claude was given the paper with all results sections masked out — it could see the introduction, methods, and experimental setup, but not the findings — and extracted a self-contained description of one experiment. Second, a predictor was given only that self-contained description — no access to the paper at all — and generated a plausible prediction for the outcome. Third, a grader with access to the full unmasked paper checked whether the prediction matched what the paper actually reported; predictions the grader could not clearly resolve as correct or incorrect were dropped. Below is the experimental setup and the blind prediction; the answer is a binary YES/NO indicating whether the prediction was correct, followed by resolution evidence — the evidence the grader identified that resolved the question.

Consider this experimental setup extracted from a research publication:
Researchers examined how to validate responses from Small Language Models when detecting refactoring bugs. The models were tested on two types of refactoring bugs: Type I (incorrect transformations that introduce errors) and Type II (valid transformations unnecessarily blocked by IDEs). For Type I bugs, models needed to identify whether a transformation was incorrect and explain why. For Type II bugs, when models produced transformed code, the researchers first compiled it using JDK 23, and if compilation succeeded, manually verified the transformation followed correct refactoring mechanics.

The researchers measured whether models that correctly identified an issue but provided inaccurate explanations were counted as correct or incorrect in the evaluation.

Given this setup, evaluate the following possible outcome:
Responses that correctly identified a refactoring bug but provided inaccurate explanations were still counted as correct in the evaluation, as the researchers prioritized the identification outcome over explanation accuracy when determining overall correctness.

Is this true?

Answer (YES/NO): NO